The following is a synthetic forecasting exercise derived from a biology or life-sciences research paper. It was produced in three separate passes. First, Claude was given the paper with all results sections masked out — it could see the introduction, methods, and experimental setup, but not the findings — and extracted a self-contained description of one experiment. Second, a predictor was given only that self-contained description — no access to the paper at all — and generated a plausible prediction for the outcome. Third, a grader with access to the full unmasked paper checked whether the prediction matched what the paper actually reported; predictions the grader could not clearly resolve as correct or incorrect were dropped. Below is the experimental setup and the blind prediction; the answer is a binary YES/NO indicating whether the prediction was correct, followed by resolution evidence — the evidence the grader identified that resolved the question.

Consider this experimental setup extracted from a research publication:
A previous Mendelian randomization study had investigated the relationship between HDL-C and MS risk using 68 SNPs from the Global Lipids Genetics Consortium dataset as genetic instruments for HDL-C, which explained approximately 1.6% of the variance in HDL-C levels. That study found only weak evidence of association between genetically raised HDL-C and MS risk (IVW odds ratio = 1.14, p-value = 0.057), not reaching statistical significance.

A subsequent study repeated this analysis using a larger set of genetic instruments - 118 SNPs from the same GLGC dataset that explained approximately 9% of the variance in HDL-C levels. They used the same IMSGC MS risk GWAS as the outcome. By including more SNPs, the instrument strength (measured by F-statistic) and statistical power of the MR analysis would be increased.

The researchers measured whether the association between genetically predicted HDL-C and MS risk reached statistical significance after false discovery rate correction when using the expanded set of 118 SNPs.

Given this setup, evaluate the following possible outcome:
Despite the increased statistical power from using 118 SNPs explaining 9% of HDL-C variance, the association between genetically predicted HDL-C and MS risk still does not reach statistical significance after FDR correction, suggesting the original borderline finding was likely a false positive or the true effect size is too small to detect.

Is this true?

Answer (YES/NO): NO